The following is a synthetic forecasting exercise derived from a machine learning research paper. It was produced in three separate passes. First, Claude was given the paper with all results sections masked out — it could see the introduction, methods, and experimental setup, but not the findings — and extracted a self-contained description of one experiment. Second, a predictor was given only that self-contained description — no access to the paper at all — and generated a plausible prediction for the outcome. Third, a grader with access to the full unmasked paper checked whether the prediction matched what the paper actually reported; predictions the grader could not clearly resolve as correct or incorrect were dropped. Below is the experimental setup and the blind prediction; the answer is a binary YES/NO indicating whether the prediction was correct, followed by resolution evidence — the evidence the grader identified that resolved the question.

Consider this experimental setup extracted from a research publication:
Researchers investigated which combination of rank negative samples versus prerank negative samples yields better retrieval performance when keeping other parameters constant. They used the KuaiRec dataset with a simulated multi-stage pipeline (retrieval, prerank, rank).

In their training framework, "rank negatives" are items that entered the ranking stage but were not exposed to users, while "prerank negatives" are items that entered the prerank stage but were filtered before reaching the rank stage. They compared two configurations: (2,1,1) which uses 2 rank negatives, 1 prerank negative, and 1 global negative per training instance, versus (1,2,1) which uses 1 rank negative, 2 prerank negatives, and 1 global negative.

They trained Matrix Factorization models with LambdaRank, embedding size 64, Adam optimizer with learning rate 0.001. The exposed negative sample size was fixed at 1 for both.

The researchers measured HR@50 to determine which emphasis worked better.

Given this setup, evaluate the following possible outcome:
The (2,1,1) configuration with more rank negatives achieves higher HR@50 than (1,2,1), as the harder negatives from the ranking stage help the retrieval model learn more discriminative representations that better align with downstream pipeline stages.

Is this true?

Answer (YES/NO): NO